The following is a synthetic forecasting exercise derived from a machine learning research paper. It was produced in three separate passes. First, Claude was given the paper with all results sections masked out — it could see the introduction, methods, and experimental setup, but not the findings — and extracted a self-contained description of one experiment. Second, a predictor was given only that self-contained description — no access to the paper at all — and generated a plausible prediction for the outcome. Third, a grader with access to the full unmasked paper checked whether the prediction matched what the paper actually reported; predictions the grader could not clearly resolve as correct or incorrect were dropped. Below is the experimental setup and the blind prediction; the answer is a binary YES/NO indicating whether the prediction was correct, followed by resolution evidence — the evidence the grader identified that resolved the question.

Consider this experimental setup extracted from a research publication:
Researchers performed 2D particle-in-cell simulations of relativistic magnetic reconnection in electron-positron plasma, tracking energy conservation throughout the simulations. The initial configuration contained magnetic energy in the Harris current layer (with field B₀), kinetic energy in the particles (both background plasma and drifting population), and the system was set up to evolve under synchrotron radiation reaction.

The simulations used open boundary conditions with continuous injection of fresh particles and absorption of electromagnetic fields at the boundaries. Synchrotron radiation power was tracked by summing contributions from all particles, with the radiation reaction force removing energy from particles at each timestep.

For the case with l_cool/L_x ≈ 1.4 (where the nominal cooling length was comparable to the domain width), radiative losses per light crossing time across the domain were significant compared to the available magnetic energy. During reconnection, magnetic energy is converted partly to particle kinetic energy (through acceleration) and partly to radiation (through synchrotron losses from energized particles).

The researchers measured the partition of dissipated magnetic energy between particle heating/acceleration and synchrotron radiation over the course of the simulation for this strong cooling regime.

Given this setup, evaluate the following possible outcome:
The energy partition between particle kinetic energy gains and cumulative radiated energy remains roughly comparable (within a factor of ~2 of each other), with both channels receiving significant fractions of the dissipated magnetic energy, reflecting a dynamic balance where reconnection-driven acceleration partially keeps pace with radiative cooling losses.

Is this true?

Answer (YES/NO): YES